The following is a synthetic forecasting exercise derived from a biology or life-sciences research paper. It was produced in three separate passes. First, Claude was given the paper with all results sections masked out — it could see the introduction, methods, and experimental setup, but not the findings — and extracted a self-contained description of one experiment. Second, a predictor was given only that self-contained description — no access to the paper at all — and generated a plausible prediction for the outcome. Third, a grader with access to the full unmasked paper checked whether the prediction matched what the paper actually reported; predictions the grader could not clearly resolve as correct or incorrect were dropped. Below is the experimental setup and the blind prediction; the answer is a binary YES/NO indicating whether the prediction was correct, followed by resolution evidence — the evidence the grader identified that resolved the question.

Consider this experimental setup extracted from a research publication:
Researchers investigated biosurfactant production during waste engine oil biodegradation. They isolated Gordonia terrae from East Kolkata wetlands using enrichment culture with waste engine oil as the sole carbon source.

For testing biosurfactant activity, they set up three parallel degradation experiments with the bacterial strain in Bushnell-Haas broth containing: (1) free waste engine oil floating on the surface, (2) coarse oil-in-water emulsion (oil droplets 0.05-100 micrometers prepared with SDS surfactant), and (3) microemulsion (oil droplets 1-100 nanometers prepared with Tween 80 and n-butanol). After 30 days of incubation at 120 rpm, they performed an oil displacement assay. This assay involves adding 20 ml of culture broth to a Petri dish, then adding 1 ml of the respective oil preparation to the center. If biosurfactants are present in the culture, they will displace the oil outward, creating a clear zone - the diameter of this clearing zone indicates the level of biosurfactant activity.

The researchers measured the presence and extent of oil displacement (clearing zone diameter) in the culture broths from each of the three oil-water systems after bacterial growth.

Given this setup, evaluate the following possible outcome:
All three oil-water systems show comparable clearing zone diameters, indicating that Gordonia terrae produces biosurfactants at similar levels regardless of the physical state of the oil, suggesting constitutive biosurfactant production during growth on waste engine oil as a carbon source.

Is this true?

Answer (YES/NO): NO